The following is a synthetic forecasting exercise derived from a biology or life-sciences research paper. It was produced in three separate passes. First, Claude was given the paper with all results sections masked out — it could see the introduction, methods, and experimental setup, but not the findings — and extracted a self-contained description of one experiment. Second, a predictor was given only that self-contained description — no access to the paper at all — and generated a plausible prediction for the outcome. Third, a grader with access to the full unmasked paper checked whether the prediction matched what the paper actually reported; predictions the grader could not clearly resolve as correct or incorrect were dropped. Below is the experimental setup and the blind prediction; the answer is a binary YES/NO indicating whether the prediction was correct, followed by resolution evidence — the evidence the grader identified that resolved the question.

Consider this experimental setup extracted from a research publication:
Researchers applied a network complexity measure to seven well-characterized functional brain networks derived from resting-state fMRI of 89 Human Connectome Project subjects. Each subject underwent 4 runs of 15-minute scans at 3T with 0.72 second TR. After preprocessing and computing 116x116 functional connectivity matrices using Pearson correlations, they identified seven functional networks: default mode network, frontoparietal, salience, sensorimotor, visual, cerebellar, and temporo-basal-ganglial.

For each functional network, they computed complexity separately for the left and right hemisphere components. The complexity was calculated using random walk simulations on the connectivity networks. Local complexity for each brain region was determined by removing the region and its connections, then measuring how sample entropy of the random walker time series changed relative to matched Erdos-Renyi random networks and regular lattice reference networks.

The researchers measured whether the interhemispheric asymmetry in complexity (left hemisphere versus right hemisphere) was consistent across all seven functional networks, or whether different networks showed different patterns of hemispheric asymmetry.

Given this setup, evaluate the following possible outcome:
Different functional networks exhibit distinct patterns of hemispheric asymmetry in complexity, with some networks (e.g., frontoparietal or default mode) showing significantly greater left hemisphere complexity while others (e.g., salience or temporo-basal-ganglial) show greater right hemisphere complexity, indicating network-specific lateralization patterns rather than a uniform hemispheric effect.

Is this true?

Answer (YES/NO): NO